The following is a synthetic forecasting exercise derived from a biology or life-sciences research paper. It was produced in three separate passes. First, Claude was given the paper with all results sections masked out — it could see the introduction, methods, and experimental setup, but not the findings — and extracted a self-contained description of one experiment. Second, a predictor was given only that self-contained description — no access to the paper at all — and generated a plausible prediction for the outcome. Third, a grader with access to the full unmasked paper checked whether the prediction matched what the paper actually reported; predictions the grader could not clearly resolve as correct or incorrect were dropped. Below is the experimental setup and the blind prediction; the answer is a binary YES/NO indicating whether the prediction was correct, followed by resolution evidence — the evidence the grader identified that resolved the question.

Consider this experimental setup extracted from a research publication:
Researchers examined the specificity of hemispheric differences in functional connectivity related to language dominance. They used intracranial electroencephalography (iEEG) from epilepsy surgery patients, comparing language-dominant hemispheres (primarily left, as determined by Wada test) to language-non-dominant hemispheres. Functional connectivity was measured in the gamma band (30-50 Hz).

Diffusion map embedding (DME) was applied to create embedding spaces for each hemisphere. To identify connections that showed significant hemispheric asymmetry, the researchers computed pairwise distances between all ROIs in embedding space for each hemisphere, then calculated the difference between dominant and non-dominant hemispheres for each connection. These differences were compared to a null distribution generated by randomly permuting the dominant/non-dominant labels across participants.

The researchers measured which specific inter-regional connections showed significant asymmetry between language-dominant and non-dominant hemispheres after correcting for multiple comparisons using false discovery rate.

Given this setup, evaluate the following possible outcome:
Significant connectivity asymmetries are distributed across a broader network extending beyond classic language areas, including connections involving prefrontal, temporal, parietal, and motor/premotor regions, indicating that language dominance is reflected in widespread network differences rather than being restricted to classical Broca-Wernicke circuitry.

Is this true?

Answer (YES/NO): NO